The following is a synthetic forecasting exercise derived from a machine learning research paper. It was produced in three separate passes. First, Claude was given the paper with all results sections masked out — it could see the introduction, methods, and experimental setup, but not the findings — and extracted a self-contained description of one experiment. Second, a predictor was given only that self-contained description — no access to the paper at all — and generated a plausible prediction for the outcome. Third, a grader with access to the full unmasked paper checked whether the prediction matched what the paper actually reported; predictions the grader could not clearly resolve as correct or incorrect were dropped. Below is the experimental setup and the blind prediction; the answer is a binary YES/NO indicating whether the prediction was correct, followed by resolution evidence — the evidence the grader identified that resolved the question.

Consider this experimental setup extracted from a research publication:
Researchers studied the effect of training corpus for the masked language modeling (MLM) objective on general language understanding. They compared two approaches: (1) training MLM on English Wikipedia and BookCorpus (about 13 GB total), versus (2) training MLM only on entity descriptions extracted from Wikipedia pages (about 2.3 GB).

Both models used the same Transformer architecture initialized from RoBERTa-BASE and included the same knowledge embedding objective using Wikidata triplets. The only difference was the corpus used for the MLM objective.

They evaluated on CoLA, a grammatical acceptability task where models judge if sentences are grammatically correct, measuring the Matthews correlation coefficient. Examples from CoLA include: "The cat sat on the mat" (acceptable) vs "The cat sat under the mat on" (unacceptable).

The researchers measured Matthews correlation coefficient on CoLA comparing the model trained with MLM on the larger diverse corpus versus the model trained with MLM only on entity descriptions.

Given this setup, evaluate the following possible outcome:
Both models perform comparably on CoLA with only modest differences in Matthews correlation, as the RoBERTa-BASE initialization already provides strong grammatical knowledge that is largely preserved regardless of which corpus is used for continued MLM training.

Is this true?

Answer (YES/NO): NO